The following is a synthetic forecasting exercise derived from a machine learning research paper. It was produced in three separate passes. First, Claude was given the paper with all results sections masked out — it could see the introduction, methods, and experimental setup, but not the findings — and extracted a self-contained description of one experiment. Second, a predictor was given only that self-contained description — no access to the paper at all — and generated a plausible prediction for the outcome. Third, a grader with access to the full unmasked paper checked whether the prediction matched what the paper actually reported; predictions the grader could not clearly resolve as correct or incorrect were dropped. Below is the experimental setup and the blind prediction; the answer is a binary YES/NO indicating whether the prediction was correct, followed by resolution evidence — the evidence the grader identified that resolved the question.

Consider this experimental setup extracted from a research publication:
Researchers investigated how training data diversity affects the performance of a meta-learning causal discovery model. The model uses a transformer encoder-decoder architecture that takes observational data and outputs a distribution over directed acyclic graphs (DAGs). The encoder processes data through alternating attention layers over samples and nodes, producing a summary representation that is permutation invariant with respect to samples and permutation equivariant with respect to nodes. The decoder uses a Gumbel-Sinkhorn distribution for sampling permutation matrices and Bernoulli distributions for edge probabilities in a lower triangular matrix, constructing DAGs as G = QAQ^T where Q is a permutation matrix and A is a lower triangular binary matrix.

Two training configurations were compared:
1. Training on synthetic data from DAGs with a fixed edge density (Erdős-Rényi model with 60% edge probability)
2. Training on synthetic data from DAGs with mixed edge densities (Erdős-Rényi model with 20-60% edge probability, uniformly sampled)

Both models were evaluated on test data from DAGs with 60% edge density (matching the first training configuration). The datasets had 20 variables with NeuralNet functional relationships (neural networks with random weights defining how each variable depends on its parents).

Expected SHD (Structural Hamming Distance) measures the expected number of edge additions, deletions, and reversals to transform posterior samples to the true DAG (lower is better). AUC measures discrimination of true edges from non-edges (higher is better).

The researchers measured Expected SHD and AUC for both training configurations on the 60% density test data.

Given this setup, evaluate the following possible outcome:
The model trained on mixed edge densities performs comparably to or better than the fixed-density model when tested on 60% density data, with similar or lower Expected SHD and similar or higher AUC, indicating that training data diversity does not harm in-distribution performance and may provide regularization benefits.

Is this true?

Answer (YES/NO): NO